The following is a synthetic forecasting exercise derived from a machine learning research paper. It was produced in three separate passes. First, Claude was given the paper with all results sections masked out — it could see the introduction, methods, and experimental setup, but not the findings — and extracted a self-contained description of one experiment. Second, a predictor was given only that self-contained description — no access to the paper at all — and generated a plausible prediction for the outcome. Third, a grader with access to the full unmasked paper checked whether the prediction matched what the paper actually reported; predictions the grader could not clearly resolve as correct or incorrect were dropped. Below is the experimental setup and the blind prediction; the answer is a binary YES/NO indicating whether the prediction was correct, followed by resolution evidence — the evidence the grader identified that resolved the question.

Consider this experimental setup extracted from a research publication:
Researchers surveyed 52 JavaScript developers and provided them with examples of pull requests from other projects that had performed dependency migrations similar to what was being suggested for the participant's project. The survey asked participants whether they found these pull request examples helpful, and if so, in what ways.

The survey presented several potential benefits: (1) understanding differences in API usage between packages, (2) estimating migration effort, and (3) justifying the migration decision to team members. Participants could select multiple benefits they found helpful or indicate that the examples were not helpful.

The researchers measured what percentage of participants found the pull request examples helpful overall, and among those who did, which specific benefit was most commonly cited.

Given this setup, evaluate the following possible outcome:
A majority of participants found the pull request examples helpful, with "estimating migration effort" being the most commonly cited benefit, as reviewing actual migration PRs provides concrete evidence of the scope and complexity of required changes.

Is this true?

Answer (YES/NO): NO